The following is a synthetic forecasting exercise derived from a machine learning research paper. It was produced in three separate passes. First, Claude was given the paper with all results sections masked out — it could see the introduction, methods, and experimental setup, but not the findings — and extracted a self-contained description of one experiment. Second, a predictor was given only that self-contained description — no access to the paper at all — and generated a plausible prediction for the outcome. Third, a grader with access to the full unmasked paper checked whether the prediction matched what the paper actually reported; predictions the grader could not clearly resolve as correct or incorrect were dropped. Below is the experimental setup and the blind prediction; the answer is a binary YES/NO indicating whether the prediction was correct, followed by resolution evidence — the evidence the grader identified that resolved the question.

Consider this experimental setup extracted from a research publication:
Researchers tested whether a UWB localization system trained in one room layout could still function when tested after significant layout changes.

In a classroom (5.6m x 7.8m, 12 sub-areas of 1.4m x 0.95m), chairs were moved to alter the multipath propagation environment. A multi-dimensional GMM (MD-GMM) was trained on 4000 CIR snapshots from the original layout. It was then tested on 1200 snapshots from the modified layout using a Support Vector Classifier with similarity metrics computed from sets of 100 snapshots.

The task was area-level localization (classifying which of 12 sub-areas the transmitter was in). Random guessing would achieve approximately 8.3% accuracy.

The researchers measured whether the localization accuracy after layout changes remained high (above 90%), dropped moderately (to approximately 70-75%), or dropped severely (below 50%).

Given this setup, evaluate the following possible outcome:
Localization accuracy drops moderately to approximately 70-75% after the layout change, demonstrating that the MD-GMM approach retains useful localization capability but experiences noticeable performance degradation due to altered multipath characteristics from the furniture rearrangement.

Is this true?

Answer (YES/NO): NO